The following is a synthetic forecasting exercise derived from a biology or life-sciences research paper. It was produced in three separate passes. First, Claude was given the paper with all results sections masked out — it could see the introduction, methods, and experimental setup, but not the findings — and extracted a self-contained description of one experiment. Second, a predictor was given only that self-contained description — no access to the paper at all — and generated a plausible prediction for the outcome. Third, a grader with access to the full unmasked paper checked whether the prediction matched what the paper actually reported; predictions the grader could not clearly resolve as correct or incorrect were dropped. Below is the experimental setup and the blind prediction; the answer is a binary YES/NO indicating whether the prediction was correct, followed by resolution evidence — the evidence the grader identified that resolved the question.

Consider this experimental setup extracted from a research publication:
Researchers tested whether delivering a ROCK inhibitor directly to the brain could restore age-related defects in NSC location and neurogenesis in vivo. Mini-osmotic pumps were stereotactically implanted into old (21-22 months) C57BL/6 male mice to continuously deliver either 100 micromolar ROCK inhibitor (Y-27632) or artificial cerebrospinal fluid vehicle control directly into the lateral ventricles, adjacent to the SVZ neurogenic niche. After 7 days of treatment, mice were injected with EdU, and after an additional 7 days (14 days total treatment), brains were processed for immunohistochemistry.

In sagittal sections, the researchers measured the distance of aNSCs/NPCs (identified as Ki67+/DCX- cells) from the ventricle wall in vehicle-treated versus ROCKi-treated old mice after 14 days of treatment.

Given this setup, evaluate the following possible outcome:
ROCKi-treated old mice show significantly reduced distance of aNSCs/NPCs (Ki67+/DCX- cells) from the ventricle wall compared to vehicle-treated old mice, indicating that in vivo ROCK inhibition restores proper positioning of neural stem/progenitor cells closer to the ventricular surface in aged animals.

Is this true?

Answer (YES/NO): NO